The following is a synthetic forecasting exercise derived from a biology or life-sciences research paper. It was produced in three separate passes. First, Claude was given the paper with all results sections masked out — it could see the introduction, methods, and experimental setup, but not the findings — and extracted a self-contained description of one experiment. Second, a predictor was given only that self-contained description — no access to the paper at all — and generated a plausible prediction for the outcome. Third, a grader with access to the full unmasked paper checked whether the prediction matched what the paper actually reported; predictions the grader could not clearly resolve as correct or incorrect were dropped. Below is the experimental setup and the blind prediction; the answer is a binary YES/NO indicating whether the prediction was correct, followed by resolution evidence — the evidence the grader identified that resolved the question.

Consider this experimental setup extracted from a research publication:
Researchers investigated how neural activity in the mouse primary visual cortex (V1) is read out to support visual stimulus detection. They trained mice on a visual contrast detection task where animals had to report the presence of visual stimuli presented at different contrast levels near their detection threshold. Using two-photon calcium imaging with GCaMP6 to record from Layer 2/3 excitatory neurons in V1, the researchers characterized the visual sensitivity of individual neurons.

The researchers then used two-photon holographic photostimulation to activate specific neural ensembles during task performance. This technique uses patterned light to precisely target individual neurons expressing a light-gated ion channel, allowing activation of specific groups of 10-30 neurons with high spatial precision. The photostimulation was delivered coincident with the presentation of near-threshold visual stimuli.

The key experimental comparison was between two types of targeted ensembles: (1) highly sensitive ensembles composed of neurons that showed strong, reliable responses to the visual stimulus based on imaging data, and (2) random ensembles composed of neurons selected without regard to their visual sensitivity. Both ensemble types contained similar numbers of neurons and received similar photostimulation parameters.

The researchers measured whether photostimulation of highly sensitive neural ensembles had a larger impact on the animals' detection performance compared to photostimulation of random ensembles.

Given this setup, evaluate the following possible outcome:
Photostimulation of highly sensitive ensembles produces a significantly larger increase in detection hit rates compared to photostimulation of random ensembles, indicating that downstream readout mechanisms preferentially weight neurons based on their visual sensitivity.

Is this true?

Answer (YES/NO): NO